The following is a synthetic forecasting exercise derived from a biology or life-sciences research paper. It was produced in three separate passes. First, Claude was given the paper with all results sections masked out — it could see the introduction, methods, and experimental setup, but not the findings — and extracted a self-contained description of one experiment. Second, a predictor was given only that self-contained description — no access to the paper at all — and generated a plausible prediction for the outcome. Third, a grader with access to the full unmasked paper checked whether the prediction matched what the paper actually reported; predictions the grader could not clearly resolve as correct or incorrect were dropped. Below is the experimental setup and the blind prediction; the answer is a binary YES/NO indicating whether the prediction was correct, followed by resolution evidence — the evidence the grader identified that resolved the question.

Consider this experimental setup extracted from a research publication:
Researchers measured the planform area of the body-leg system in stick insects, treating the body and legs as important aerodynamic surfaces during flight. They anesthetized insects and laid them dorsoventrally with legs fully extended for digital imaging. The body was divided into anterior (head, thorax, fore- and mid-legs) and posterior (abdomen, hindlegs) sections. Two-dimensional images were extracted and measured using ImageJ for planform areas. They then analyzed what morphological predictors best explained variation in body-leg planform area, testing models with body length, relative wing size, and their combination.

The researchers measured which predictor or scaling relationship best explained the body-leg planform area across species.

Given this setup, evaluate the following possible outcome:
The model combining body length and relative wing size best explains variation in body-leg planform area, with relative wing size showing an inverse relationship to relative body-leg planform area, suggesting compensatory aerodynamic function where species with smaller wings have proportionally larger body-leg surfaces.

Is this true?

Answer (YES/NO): NO